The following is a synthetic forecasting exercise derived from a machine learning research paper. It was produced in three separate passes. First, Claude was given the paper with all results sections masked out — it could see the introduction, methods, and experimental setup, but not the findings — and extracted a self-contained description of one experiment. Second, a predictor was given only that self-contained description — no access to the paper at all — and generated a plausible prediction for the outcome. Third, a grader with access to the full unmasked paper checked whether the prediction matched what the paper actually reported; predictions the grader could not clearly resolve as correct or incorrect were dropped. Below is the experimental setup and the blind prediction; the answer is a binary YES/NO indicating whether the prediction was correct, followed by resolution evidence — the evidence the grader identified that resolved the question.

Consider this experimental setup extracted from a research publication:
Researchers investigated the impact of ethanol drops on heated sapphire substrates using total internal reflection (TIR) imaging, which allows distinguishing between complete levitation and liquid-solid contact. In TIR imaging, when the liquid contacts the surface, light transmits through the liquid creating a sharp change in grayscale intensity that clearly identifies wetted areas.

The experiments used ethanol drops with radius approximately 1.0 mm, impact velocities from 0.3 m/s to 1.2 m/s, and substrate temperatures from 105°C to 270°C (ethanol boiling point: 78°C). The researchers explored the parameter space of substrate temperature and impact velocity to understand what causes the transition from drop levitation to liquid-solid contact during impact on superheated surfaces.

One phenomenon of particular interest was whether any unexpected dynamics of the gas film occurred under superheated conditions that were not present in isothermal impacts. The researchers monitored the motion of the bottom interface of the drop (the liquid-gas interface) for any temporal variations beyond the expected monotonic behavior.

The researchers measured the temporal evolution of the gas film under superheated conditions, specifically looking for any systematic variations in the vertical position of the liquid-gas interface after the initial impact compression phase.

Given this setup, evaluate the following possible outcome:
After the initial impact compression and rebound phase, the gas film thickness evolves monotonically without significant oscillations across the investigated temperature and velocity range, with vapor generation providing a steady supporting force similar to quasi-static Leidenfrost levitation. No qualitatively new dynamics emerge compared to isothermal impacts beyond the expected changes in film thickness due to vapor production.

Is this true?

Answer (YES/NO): NO